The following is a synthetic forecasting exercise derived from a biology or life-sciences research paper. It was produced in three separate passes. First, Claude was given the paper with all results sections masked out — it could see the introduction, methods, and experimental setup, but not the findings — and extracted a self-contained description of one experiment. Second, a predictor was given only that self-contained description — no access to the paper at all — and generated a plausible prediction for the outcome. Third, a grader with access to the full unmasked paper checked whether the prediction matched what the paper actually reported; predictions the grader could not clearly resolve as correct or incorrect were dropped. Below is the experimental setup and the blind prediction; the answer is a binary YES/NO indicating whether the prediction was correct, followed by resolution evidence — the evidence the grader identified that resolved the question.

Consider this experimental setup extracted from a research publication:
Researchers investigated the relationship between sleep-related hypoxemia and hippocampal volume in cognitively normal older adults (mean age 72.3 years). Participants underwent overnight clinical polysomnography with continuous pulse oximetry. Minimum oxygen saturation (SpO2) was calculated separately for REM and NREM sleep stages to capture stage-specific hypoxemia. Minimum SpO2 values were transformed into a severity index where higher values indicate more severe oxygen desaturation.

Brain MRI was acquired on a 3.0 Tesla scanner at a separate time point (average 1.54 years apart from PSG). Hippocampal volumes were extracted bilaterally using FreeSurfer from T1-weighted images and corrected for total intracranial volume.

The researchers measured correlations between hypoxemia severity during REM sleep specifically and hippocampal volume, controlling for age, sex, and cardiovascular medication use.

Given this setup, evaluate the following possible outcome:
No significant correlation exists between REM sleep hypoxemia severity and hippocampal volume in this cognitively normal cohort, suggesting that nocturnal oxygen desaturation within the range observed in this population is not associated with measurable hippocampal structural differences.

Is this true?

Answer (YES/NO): YES